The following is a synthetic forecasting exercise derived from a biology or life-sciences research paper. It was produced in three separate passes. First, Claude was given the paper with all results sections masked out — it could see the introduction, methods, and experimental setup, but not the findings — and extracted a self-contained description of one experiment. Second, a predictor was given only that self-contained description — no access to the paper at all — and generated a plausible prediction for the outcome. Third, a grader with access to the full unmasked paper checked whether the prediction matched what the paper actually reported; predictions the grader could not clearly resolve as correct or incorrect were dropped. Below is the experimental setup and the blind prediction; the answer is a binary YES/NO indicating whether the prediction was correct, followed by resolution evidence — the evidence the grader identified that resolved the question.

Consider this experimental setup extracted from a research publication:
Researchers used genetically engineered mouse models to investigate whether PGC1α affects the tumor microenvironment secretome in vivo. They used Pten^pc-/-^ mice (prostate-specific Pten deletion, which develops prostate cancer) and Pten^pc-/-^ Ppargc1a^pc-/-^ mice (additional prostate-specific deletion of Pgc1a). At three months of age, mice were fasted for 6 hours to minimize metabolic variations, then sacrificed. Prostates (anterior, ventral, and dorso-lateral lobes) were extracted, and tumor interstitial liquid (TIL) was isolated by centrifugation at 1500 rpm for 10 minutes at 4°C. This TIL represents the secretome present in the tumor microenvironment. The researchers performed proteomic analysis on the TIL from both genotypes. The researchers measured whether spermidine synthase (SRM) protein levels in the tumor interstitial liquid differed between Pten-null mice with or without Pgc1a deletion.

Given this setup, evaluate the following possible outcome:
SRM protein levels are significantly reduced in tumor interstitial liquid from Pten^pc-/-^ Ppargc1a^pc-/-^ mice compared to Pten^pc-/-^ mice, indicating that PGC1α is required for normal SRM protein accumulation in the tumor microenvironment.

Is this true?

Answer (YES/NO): NO